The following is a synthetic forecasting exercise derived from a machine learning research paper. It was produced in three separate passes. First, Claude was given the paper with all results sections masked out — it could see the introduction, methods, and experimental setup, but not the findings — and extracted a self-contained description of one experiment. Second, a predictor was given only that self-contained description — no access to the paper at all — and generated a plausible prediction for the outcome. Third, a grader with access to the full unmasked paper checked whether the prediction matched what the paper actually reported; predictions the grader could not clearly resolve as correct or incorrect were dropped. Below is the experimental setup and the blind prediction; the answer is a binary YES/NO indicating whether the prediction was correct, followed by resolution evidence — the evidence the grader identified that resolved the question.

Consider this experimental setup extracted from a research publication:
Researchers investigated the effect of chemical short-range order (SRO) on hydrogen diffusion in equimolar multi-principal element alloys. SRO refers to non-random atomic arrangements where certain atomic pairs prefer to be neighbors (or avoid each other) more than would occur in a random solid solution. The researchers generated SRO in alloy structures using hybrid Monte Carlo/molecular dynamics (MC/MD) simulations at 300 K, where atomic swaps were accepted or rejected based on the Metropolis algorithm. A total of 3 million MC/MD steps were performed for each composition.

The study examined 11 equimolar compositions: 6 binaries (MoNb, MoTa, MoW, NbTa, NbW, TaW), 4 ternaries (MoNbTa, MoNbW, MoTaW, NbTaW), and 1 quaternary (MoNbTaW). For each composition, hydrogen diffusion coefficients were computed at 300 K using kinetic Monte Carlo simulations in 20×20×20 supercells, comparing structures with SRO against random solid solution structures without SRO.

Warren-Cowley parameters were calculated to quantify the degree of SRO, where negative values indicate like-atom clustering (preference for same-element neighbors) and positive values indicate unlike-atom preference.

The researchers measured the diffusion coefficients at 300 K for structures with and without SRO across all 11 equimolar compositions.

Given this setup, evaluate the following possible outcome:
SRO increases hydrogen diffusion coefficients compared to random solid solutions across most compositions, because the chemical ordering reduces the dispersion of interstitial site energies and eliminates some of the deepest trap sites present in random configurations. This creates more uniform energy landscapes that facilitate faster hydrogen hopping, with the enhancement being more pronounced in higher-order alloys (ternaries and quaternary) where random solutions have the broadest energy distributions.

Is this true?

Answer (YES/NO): NO